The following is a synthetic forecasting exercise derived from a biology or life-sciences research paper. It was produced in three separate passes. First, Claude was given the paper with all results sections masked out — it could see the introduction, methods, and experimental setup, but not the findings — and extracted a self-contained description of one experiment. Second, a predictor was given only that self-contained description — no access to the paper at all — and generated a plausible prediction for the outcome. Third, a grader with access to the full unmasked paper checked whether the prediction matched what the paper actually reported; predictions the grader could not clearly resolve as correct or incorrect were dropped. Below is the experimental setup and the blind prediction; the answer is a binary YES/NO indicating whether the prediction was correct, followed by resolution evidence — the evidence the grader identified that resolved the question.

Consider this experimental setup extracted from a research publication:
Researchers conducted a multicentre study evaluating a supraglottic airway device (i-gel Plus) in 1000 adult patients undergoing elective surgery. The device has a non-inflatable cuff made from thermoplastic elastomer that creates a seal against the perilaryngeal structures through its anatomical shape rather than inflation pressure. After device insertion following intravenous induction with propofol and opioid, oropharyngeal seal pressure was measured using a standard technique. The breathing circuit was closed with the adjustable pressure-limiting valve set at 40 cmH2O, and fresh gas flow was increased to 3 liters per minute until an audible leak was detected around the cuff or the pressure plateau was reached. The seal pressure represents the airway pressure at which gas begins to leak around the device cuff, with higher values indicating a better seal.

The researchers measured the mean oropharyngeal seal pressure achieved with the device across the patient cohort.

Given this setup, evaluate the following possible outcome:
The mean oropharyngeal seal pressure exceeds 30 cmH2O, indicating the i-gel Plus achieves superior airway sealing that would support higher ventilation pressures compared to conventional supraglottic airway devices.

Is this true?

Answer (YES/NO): YES